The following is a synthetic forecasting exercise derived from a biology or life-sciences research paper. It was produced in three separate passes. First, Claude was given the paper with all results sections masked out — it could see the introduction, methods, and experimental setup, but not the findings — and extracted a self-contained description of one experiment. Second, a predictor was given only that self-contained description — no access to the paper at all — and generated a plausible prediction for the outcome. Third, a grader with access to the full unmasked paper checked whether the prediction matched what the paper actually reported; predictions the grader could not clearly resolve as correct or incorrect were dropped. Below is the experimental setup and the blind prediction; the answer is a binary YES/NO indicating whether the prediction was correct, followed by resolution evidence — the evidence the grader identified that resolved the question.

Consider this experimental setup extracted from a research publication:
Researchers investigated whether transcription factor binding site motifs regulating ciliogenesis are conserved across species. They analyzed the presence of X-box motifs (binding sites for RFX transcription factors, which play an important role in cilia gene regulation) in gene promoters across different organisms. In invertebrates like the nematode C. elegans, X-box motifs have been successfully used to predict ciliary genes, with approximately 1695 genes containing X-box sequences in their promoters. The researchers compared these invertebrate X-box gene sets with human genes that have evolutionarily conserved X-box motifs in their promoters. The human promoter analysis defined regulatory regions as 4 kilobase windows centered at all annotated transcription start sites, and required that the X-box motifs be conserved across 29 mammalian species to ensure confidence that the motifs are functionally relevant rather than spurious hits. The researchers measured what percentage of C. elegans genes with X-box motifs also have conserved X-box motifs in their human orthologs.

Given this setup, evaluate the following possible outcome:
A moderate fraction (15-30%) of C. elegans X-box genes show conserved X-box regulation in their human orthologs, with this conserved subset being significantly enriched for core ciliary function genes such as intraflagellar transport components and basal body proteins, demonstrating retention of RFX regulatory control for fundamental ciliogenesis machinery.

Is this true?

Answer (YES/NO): NO